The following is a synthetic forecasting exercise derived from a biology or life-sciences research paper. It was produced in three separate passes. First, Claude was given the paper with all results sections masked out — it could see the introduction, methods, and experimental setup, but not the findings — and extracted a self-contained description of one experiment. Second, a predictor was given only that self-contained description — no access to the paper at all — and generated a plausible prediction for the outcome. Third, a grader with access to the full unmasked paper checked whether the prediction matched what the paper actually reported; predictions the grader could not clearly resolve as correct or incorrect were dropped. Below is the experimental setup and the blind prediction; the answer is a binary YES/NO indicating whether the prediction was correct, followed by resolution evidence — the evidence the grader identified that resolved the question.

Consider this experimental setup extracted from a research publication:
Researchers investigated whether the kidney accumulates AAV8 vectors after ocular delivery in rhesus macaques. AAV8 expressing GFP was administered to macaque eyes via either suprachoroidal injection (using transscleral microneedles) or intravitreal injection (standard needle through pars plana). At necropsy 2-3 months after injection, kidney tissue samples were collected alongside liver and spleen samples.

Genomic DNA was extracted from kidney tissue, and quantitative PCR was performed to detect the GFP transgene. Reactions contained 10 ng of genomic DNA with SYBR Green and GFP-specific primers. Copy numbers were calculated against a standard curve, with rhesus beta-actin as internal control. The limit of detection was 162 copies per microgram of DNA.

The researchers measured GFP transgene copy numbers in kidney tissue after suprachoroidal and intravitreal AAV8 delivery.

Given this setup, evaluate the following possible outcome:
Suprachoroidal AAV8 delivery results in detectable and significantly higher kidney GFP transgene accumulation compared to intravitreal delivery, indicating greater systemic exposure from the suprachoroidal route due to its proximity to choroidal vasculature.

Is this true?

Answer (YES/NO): NO